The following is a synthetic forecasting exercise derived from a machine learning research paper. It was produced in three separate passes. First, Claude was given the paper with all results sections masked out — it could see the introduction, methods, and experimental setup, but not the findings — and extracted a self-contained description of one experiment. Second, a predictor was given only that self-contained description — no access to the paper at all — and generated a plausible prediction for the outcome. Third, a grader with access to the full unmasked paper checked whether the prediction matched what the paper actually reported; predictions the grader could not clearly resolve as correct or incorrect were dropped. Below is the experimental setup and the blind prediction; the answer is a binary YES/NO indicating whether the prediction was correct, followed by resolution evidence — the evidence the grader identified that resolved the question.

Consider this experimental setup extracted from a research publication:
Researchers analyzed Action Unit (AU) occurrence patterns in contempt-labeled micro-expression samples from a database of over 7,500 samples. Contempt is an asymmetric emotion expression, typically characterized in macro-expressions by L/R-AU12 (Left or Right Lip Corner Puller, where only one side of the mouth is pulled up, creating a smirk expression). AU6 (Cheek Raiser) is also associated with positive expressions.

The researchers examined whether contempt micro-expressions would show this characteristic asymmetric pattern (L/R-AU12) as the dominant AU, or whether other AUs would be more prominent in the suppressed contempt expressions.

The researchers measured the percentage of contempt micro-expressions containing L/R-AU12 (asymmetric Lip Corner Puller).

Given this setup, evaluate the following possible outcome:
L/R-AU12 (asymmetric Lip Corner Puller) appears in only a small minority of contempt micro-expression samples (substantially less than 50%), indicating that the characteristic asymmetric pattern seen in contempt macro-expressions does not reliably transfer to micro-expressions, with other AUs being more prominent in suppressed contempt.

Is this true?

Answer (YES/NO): NO